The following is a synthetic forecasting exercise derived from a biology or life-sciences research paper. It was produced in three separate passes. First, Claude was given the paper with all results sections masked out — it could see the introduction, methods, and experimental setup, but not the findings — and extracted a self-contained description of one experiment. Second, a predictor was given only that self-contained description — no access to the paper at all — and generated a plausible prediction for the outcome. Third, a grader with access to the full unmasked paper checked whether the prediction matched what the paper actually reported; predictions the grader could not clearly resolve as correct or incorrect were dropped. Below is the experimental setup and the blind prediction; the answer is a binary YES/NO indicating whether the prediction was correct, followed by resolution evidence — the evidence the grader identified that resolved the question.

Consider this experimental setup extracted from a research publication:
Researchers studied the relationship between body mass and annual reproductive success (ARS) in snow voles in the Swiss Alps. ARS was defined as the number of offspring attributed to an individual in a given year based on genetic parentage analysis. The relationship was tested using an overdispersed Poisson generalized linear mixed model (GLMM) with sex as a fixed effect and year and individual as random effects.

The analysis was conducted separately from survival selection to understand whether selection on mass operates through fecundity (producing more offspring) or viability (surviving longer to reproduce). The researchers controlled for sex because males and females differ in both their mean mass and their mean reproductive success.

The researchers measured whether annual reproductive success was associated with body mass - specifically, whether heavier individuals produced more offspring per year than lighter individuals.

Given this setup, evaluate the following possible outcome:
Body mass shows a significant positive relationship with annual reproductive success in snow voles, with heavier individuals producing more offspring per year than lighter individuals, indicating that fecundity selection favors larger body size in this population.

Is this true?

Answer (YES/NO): YES